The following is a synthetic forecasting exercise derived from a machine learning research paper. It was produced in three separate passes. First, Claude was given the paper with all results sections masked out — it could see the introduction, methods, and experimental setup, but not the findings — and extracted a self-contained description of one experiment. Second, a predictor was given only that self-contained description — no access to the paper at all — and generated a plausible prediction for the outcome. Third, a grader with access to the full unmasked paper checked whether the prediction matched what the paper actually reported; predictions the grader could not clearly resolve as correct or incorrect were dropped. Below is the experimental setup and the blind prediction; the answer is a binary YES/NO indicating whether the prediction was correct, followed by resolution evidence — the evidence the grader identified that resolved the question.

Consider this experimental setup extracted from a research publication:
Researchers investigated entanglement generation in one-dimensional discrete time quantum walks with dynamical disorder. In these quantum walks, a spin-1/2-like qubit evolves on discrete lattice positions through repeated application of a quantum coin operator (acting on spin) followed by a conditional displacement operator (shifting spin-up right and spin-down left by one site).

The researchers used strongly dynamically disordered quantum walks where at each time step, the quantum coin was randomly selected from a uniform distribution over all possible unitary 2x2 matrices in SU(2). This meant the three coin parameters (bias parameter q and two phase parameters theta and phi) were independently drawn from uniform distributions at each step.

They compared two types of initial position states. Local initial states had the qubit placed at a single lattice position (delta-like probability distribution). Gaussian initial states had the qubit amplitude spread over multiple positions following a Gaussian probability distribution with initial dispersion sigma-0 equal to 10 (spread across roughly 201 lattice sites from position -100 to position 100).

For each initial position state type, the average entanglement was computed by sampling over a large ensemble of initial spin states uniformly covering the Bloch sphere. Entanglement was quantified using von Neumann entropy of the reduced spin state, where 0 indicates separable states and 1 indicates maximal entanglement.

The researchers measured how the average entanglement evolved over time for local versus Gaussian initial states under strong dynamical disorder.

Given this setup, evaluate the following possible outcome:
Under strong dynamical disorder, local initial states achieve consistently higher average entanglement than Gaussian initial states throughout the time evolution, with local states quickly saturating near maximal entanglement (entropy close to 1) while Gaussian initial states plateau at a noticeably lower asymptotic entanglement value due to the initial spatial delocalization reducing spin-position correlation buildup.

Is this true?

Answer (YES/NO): NO